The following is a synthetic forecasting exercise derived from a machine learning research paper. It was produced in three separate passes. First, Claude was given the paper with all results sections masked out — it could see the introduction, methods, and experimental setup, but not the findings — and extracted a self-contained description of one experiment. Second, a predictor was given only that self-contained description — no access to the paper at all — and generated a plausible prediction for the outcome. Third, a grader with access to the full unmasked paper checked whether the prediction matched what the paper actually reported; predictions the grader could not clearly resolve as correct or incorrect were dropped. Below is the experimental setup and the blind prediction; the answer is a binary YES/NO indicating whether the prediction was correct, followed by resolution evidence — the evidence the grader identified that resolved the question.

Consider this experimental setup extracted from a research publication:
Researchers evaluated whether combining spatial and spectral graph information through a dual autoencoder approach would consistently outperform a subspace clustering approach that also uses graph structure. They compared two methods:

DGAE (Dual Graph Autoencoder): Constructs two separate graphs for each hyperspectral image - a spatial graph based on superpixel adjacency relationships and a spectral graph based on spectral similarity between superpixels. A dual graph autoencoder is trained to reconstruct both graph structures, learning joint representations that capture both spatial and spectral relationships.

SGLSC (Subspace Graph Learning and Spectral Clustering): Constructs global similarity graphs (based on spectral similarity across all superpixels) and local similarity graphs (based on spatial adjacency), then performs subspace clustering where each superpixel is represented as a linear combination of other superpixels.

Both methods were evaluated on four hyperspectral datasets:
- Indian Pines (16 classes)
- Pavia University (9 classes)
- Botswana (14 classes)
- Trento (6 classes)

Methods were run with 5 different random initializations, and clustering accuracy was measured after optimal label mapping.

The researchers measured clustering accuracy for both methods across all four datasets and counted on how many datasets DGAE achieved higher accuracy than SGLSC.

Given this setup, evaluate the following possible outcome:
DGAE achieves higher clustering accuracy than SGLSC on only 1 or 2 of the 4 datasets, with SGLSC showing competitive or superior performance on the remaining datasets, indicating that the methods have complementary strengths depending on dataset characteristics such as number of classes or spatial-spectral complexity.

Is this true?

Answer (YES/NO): YES